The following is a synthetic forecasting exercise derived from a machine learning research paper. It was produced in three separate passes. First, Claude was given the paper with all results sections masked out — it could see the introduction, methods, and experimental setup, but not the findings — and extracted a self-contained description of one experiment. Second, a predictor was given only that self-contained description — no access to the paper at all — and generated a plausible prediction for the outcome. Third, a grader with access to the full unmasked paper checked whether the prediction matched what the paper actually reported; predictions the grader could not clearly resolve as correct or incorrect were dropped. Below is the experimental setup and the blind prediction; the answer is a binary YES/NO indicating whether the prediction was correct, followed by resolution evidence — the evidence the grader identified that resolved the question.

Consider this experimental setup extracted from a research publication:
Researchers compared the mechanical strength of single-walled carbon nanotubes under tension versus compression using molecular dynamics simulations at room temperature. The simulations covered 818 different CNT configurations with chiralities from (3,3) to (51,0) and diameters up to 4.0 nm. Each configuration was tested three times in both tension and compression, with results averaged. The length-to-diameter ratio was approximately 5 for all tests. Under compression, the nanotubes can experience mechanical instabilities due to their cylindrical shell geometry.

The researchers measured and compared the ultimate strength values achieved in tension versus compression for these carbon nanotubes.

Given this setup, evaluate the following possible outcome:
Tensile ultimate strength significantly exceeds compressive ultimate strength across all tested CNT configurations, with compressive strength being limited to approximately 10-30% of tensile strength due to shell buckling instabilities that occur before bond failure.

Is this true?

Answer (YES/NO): NO